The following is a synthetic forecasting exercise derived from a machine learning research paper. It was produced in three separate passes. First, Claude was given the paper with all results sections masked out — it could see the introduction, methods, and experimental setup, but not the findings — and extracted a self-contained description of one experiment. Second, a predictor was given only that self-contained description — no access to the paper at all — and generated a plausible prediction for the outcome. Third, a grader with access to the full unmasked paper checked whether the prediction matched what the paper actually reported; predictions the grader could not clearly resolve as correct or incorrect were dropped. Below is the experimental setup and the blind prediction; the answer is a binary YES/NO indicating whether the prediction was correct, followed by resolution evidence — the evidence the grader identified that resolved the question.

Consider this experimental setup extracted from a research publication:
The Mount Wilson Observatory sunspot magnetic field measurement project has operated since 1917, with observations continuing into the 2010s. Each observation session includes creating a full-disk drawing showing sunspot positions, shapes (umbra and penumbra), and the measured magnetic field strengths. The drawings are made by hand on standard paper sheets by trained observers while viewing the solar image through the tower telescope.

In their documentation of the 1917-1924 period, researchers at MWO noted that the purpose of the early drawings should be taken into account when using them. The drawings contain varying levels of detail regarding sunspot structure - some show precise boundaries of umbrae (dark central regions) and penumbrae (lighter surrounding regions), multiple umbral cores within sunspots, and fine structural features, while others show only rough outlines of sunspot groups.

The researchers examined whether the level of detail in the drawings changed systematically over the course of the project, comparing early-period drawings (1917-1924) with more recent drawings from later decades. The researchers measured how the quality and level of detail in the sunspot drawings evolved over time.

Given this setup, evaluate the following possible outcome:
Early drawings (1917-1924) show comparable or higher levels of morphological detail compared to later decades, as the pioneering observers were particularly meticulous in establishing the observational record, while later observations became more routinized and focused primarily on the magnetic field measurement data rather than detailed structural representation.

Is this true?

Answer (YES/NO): NO